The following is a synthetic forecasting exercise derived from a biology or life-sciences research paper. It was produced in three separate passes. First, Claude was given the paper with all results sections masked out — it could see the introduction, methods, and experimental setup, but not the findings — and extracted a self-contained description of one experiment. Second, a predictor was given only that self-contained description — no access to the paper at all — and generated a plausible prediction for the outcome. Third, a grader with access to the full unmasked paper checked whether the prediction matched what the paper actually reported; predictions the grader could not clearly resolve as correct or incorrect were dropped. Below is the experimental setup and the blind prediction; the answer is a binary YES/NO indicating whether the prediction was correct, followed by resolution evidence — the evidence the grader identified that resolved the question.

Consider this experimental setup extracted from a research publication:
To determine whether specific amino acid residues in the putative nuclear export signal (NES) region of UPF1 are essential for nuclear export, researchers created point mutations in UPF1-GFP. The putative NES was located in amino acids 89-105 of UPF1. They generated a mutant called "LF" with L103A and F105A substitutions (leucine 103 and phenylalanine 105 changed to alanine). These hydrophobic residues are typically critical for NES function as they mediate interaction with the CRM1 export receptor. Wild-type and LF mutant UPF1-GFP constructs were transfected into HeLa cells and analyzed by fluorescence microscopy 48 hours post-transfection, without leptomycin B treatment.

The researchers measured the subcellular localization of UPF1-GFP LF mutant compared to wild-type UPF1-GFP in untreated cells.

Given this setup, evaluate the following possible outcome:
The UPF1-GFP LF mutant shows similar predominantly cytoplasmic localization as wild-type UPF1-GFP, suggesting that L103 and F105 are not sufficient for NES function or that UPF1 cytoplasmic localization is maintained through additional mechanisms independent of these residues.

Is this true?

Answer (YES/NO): NO